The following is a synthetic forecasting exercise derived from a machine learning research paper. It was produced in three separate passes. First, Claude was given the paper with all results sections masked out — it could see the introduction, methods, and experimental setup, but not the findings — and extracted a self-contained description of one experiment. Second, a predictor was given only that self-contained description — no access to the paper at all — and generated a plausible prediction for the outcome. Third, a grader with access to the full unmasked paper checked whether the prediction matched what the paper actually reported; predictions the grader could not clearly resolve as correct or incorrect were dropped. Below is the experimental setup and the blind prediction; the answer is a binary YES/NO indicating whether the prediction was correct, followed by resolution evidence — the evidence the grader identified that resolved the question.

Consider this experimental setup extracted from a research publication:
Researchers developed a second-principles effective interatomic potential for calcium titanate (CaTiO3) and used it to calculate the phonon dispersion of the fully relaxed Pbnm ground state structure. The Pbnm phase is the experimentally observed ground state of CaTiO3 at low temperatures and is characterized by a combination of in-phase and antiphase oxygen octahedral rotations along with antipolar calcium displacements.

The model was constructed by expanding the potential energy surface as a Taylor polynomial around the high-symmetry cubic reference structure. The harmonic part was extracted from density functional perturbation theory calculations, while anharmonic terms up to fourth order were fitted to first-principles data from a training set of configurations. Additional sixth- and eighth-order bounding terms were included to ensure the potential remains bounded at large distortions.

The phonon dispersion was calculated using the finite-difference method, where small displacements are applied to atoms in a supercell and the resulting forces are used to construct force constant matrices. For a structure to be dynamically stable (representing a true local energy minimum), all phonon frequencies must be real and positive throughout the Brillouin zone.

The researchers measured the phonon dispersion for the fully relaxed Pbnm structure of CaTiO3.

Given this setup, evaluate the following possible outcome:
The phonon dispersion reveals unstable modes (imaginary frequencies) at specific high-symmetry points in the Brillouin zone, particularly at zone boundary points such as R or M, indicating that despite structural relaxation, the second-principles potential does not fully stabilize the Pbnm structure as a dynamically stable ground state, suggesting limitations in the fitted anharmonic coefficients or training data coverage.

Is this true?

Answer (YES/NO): NO